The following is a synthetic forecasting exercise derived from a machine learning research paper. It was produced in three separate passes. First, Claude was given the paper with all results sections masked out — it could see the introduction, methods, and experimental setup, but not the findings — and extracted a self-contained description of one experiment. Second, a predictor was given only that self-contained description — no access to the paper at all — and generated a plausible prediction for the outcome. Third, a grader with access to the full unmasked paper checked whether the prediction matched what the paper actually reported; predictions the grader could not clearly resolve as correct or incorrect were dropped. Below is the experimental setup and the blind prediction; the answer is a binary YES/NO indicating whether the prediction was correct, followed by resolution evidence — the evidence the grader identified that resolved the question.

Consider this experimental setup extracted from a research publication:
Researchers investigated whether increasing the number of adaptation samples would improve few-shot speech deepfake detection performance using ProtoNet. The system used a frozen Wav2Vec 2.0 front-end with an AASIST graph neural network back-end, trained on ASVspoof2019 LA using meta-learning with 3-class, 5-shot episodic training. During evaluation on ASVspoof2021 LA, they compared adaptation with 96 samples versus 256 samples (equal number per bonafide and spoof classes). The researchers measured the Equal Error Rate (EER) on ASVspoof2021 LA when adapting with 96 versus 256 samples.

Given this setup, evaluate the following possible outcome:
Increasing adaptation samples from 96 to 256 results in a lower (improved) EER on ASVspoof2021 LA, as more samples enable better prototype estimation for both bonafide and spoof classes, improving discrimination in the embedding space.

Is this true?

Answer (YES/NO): NO